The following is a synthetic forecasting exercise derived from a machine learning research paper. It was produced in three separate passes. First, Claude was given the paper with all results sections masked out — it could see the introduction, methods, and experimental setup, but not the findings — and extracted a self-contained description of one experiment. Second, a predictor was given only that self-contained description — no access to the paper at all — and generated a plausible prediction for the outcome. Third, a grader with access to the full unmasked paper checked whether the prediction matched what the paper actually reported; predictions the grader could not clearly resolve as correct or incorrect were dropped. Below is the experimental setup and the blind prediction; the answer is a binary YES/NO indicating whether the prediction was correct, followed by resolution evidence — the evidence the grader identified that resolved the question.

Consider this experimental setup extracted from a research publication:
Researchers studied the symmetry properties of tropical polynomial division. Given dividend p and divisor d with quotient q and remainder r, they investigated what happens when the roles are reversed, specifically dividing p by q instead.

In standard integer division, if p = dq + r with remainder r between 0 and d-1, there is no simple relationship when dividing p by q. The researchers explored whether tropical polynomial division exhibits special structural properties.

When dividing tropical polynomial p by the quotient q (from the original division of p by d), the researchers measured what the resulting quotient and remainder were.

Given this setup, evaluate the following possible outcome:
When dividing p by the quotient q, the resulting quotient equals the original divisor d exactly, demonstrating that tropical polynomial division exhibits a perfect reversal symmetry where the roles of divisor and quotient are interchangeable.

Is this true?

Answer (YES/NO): YES